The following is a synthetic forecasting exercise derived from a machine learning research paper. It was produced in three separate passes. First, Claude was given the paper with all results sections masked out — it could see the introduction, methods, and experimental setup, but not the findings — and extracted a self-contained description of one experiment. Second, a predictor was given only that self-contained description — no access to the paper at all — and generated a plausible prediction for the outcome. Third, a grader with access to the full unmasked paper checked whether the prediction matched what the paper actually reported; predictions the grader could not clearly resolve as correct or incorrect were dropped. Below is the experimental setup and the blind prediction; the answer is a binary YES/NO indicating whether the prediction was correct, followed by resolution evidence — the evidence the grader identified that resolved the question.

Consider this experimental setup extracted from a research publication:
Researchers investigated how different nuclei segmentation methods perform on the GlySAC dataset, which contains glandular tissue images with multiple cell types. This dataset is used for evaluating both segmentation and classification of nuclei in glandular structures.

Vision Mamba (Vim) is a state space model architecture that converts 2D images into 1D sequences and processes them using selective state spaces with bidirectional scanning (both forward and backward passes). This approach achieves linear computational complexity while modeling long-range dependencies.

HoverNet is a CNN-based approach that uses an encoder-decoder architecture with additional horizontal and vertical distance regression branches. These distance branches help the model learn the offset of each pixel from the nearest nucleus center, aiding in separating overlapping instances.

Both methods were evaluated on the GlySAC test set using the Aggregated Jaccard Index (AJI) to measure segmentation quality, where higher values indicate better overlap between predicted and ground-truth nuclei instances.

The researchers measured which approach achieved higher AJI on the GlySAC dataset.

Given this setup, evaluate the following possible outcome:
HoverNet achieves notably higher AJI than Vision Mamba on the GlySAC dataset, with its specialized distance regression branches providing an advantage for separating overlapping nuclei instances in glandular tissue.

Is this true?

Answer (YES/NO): YES